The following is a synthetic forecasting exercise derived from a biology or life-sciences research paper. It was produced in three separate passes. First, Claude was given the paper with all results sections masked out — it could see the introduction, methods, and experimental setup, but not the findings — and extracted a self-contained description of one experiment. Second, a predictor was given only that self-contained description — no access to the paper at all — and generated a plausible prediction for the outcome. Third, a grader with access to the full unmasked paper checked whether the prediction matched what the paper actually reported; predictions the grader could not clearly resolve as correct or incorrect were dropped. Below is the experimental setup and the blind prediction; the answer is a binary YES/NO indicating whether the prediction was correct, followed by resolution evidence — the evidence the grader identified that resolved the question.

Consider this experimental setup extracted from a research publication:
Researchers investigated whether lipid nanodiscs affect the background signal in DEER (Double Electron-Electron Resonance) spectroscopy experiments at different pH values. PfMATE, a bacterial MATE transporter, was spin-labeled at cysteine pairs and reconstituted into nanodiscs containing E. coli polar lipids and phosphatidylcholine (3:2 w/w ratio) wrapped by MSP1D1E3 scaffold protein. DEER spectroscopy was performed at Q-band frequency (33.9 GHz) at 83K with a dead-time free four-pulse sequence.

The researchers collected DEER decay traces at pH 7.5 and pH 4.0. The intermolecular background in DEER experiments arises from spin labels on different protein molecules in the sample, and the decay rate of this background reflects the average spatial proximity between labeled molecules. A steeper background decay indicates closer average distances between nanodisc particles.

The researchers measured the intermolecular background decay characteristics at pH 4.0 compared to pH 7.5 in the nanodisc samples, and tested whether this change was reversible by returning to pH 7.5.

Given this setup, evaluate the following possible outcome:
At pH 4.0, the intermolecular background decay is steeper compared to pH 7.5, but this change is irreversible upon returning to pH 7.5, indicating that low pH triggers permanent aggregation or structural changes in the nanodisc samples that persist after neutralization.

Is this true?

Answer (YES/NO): NO